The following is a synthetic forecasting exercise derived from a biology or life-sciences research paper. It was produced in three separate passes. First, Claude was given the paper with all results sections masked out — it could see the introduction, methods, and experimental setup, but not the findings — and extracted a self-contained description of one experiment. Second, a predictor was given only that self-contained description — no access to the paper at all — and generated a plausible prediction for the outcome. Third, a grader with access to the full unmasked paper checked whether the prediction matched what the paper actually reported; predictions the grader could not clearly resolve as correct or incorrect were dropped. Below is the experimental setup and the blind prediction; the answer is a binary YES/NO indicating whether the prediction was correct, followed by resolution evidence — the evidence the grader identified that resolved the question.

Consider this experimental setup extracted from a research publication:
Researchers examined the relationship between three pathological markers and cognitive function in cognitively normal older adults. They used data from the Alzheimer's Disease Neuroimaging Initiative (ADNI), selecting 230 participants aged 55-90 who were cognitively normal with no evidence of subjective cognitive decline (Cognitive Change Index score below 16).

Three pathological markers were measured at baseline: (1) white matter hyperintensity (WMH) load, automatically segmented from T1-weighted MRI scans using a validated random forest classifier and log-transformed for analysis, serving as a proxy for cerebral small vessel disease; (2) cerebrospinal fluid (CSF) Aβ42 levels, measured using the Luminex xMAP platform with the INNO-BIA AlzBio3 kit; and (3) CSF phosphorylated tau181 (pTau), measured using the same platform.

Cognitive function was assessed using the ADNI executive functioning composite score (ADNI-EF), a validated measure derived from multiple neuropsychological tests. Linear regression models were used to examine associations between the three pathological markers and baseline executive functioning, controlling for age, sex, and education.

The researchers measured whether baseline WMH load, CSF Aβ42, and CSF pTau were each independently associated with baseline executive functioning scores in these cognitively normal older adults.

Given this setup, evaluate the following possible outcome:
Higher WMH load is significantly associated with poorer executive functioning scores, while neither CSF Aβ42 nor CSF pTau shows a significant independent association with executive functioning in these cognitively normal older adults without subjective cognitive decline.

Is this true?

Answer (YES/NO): NO